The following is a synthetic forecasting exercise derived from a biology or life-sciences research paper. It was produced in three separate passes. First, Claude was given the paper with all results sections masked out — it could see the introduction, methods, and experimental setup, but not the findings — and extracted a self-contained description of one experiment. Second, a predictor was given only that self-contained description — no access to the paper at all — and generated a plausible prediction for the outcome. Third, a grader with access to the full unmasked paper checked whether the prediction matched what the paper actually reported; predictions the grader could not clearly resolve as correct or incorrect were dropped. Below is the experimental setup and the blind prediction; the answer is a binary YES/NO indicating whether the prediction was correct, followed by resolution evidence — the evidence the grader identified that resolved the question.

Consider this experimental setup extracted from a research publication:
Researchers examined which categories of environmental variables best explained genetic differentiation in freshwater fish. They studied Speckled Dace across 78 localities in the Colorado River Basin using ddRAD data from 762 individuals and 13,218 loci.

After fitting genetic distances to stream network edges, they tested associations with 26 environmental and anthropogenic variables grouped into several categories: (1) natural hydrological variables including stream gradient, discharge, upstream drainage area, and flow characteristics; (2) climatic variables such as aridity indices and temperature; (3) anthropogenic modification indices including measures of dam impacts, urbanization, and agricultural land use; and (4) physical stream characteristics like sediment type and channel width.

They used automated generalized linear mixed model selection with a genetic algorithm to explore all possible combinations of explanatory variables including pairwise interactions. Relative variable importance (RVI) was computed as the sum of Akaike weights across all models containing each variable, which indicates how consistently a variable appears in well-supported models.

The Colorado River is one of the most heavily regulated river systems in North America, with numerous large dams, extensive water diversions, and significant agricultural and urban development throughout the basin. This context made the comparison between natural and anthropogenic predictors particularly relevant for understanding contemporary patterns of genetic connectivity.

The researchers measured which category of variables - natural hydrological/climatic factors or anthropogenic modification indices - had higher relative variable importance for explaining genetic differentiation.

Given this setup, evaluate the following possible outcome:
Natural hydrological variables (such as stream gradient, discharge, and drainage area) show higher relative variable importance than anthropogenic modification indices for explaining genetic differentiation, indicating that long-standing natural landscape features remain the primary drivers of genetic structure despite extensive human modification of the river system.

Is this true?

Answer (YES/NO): NO